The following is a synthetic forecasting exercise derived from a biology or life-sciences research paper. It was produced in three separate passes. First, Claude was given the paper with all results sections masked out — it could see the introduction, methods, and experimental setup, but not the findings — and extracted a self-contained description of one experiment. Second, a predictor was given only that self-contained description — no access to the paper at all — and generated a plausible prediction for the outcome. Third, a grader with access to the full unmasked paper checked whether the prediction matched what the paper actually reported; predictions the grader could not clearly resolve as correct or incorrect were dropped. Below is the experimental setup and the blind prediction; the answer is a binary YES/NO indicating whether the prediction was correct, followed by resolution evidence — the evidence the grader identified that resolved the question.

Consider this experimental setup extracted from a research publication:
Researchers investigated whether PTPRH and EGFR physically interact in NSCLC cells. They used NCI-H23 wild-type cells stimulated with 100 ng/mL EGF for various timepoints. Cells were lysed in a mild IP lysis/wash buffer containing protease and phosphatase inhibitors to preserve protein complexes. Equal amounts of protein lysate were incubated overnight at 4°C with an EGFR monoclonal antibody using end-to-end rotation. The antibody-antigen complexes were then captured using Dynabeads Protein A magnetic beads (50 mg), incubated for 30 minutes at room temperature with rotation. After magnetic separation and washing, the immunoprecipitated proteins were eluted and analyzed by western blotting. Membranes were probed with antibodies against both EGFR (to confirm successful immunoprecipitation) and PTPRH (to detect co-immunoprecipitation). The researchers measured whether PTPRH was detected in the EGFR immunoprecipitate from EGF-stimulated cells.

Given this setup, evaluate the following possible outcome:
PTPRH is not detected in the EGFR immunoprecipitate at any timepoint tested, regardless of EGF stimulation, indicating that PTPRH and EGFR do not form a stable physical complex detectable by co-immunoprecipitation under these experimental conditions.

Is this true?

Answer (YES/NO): YES